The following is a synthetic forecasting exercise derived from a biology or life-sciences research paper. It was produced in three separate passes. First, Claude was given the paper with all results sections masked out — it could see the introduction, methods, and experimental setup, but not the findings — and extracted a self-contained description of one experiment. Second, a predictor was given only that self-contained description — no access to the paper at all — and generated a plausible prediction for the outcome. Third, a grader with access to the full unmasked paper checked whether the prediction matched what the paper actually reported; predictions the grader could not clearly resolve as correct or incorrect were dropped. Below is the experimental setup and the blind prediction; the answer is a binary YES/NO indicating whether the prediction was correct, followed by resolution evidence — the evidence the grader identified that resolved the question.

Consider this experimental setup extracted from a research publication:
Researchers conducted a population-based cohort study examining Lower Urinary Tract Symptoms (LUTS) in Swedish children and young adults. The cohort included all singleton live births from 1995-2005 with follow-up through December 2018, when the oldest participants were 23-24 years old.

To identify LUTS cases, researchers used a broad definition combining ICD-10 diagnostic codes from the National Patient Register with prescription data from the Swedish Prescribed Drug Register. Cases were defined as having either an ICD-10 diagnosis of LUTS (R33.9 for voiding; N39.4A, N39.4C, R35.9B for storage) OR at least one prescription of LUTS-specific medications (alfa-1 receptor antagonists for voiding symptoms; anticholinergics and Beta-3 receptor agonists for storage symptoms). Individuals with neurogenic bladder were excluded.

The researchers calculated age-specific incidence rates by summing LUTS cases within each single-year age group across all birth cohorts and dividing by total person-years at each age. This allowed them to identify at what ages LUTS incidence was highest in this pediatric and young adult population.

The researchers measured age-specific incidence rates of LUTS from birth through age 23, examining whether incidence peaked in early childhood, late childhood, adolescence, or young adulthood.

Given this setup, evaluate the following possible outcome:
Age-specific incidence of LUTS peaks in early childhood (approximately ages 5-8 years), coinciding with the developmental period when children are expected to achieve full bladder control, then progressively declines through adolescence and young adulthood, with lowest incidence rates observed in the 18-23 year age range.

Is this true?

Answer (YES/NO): NO